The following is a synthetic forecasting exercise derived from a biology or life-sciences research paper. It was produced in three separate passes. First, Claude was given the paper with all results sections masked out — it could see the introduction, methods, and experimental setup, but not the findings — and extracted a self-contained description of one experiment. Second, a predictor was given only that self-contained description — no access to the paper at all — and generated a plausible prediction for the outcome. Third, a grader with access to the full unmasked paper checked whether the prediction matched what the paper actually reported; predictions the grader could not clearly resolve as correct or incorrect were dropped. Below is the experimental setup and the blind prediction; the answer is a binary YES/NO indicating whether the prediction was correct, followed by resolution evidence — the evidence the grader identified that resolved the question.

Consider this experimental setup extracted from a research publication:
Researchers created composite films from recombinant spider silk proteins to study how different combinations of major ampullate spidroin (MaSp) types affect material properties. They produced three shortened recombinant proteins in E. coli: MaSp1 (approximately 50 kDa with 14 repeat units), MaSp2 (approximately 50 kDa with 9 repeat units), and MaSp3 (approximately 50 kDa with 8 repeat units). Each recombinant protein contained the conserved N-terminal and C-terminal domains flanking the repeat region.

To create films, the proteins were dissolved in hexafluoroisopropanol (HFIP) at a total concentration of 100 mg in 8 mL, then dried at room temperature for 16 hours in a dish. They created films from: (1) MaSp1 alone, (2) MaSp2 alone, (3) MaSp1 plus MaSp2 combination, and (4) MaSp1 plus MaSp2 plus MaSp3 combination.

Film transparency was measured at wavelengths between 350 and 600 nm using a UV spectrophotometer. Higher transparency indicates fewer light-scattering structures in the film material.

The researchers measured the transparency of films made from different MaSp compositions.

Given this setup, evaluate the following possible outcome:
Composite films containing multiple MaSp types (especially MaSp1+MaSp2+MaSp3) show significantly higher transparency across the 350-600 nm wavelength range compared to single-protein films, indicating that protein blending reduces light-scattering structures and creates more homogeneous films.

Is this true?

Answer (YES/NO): NO